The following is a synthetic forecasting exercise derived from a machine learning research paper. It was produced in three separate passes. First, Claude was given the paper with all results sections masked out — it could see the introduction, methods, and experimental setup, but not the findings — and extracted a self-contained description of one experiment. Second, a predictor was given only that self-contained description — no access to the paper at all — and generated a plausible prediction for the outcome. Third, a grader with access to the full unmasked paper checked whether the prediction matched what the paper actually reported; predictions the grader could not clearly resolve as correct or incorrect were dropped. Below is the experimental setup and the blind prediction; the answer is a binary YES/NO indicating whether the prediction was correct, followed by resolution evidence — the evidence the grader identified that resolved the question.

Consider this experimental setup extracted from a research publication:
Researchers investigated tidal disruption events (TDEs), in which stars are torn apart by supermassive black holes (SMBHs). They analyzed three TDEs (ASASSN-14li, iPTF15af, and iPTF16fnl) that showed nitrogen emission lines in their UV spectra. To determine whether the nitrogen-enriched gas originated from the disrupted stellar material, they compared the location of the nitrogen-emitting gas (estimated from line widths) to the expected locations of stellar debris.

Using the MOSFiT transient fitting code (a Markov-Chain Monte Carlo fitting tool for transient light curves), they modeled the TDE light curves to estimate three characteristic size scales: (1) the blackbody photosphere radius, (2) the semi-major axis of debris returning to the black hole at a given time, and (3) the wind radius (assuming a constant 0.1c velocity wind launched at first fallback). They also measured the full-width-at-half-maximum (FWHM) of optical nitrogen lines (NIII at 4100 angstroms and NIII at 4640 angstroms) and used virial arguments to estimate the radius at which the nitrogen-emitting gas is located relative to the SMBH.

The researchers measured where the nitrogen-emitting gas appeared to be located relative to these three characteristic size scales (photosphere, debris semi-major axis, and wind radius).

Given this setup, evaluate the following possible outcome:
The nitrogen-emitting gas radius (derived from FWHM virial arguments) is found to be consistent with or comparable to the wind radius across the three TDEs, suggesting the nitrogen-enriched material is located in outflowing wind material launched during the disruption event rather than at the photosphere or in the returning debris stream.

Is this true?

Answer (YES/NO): NO